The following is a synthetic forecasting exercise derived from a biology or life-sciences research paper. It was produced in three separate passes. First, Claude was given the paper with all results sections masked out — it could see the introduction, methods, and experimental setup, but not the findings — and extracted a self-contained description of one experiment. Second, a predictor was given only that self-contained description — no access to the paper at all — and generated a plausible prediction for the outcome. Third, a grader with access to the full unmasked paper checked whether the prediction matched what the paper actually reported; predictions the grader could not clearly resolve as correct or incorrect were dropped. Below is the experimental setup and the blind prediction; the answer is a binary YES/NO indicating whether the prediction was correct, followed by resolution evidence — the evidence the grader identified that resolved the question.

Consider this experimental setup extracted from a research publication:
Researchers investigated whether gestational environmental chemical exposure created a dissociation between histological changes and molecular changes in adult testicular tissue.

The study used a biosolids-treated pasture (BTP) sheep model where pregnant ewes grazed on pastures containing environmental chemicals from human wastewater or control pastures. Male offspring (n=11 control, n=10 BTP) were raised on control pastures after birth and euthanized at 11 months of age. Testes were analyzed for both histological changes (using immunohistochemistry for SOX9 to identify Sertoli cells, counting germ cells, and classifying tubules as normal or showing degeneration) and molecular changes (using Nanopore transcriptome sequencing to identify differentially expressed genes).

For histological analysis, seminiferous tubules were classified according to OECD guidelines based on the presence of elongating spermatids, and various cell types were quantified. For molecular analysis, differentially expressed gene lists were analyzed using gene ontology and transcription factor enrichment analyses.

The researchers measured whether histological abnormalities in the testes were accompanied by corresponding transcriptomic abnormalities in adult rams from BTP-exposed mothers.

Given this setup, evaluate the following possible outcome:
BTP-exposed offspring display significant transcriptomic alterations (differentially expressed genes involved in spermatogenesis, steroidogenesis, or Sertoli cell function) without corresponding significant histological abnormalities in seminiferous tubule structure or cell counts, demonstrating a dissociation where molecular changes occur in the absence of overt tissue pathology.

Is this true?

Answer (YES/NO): NO